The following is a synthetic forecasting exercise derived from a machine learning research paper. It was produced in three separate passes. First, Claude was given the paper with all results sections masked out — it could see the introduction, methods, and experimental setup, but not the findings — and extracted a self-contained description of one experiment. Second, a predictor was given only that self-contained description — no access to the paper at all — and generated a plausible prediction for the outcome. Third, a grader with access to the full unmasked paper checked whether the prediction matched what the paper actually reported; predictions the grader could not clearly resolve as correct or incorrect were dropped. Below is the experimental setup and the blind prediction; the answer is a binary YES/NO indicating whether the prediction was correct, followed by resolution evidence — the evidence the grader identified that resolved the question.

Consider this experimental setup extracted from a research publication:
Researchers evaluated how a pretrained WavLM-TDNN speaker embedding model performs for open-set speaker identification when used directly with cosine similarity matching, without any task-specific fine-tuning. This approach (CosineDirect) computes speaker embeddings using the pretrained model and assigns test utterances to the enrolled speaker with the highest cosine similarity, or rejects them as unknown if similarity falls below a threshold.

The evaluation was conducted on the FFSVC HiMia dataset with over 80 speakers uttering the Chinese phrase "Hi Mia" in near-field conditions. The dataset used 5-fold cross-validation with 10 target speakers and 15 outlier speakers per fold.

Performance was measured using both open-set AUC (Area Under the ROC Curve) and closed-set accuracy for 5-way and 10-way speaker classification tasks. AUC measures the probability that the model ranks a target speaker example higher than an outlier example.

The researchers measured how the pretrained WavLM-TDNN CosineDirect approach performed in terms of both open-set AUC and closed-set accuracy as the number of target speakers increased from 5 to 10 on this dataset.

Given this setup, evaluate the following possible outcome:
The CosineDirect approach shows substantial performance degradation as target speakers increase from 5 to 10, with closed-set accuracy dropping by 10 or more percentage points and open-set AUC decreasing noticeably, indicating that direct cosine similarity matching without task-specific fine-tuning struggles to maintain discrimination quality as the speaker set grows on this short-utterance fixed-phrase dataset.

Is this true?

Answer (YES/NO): NO